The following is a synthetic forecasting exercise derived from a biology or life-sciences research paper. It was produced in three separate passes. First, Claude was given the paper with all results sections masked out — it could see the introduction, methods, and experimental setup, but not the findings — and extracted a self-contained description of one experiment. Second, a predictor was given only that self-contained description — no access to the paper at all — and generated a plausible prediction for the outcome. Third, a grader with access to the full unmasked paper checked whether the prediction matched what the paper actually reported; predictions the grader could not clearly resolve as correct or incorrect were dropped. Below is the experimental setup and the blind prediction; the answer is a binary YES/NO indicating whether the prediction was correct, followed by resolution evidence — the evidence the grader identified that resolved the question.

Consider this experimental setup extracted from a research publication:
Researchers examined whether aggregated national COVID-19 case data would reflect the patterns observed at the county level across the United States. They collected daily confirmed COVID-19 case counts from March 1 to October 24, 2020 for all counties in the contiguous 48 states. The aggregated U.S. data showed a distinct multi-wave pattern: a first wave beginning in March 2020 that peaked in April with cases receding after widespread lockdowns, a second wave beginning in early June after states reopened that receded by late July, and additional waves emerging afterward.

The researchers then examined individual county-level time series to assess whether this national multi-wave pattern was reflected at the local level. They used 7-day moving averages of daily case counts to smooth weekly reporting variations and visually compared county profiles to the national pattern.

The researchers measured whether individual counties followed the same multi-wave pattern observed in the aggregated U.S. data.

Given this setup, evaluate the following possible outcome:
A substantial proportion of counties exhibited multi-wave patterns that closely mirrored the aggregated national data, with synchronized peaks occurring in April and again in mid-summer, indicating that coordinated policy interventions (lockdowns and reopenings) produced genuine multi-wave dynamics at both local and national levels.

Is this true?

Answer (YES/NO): NO